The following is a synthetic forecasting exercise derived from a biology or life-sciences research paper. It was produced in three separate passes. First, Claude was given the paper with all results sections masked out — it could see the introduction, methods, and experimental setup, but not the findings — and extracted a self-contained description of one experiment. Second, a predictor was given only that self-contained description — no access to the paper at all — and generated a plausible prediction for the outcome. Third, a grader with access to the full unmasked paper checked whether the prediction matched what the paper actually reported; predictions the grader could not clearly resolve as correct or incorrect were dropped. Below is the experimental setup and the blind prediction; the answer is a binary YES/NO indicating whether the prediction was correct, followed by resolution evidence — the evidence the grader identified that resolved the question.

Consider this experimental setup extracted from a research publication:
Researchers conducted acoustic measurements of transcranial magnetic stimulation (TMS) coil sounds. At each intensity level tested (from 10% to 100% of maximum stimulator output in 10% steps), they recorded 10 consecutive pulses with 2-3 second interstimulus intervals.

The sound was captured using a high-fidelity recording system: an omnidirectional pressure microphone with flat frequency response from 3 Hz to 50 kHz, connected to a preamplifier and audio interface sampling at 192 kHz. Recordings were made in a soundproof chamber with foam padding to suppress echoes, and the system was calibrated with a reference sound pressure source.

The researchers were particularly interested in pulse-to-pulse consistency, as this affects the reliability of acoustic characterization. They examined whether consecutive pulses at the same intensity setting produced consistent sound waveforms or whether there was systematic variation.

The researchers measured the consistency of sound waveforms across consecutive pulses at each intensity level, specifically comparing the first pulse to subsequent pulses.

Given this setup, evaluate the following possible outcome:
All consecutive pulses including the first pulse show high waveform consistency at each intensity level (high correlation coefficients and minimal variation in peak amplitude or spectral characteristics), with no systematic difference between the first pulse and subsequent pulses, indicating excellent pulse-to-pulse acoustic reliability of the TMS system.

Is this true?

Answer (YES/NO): NO